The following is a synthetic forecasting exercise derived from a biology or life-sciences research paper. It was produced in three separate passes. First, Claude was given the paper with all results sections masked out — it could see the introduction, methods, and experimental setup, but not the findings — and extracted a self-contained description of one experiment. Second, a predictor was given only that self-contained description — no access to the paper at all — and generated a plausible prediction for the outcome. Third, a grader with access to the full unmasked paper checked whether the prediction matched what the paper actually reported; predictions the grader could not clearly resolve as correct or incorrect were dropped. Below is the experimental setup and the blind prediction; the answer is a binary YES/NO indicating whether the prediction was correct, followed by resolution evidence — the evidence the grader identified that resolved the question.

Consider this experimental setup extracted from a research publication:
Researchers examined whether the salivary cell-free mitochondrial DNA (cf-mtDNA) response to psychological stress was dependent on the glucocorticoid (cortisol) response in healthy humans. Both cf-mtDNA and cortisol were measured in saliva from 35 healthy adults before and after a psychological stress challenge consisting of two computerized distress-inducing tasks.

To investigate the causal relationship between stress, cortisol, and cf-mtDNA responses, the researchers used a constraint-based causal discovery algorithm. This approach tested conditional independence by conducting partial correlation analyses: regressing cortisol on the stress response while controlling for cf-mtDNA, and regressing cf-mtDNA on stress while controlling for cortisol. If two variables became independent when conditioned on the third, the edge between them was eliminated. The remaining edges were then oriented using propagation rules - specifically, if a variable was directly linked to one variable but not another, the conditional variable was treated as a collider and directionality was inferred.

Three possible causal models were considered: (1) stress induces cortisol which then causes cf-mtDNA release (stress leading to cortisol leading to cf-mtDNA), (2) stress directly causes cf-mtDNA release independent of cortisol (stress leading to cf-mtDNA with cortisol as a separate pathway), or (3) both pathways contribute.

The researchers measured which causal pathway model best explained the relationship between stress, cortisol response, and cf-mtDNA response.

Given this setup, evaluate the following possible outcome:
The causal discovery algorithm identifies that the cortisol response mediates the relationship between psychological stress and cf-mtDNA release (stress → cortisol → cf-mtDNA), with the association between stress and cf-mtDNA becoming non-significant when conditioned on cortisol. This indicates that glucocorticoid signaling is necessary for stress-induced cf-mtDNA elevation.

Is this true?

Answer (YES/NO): NO